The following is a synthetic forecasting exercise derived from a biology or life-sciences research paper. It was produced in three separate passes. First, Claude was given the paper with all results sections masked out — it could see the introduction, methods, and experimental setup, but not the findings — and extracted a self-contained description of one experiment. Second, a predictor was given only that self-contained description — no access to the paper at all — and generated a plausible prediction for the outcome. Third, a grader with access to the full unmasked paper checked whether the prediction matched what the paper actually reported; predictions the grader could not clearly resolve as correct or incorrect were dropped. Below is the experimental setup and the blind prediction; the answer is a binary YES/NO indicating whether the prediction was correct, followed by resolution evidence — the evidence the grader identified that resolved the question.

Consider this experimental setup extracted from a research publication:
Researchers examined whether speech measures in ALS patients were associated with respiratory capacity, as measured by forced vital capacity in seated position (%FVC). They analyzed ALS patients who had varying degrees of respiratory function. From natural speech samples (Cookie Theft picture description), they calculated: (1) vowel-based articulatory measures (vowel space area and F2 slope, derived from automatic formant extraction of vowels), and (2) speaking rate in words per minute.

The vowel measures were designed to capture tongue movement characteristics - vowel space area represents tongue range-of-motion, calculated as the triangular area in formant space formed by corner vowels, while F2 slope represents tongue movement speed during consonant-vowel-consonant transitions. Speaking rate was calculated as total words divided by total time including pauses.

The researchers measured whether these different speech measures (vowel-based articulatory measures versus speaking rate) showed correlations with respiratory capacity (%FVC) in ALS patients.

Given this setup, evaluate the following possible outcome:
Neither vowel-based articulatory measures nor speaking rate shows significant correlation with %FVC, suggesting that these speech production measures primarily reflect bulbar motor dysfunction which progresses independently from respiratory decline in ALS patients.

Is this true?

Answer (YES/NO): NO